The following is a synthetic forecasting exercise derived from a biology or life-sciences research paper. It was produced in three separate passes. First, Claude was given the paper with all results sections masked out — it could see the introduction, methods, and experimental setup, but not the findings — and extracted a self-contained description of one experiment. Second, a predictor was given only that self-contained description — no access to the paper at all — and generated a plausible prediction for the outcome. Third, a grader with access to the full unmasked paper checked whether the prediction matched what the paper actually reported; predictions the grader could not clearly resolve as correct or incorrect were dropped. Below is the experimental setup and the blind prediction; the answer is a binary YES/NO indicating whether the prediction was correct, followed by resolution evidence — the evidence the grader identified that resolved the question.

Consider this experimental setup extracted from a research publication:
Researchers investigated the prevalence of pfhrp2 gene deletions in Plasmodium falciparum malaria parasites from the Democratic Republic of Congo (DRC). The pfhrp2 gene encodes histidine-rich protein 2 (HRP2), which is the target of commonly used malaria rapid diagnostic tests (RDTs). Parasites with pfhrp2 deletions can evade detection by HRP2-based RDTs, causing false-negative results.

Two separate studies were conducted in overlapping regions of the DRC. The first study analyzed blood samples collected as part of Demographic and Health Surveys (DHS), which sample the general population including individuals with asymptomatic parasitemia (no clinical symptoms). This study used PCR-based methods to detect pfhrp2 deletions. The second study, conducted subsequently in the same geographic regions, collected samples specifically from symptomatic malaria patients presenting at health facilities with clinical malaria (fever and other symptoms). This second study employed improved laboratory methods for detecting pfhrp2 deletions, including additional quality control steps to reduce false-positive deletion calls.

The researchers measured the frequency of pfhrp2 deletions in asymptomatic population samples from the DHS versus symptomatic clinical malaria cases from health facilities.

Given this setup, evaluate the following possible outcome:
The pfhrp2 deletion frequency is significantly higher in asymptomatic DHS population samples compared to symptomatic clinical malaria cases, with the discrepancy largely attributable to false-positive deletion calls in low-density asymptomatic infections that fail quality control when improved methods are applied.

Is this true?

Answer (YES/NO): NO